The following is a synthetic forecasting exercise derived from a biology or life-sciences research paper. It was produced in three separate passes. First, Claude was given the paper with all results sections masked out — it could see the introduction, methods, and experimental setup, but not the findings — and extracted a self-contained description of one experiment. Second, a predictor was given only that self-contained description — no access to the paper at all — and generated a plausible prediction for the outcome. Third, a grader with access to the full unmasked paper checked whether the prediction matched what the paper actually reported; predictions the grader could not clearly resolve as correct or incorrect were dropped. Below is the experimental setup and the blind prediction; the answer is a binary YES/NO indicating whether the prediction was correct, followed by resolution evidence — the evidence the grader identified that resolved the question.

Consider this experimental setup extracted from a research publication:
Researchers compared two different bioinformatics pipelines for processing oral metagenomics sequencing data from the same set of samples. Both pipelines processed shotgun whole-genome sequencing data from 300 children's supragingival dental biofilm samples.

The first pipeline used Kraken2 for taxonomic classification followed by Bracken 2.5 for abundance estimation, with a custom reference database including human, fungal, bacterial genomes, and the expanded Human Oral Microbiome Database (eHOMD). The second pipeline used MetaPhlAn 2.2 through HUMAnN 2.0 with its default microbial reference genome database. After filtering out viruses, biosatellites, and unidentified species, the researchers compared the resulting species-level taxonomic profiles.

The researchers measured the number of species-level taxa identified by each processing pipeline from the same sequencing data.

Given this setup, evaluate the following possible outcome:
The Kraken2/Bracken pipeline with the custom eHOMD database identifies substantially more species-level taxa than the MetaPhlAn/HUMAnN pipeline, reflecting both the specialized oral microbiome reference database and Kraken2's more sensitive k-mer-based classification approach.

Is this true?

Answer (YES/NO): YES